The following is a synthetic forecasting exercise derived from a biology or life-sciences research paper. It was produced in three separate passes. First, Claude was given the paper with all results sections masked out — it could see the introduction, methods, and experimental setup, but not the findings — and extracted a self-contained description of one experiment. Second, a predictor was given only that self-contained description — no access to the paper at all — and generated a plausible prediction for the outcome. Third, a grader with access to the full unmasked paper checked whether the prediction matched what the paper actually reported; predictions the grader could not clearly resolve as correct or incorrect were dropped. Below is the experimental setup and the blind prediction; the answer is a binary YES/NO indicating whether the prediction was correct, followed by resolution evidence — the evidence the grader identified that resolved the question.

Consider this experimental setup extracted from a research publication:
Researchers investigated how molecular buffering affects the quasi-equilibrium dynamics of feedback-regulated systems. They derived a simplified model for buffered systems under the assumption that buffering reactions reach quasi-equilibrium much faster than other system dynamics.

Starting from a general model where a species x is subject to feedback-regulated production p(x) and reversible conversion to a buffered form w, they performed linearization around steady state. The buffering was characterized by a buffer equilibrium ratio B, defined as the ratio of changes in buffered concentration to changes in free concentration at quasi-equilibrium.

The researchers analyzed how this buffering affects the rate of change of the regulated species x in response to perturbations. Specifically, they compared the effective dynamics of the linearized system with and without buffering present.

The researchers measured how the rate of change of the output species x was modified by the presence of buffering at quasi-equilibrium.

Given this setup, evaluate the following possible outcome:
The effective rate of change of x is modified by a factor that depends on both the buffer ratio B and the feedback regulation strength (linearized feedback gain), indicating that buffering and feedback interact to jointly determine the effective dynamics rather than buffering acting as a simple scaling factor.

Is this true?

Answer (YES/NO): NO